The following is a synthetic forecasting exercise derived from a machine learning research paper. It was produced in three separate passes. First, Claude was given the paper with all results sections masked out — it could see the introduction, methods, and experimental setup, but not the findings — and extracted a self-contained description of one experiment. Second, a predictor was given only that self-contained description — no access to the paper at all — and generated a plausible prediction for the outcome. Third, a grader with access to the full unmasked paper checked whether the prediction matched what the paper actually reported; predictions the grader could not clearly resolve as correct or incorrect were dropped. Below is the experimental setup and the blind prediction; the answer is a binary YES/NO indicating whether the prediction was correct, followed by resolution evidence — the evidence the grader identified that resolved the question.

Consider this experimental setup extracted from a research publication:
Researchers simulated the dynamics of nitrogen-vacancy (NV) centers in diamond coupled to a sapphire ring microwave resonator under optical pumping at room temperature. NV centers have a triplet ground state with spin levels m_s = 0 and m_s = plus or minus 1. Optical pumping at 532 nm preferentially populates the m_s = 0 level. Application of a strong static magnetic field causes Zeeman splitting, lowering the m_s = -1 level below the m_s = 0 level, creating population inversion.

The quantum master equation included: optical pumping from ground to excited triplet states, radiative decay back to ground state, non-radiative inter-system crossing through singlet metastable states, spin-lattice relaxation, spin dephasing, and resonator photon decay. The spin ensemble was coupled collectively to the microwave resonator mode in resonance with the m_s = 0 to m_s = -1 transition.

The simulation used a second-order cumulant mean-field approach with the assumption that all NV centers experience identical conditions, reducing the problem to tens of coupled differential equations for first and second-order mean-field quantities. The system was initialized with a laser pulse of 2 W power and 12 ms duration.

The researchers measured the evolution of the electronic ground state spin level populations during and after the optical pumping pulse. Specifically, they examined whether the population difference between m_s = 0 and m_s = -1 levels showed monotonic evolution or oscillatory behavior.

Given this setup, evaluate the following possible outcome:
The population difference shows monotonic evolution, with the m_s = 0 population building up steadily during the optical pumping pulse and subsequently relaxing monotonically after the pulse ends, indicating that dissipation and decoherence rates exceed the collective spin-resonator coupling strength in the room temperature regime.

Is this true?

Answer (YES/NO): NO